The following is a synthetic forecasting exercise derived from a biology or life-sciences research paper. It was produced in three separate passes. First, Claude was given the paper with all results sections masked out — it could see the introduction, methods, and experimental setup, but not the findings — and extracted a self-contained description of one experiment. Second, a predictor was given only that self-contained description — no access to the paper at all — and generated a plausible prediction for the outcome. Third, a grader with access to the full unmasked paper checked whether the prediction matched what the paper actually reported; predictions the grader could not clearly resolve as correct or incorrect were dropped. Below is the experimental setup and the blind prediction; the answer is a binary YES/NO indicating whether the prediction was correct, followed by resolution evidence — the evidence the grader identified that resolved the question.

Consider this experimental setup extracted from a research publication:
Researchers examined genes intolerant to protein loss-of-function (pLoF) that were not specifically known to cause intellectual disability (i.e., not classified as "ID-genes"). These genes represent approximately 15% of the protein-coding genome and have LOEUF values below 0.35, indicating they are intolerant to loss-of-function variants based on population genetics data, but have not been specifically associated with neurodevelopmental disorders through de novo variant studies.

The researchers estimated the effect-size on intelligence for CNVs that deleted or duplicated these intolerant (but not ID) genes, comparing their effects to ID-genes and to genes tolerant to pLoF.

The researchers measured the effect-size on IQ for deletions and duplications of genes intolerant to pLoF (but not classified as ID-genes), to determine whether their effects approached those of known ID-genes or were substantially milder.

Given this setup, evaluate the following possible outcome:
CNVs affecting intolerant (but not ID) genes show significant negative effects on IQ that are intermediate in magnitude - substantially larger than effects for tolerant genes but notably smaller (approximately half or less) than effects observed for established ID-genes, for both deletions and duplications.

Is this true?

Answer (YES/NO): YES